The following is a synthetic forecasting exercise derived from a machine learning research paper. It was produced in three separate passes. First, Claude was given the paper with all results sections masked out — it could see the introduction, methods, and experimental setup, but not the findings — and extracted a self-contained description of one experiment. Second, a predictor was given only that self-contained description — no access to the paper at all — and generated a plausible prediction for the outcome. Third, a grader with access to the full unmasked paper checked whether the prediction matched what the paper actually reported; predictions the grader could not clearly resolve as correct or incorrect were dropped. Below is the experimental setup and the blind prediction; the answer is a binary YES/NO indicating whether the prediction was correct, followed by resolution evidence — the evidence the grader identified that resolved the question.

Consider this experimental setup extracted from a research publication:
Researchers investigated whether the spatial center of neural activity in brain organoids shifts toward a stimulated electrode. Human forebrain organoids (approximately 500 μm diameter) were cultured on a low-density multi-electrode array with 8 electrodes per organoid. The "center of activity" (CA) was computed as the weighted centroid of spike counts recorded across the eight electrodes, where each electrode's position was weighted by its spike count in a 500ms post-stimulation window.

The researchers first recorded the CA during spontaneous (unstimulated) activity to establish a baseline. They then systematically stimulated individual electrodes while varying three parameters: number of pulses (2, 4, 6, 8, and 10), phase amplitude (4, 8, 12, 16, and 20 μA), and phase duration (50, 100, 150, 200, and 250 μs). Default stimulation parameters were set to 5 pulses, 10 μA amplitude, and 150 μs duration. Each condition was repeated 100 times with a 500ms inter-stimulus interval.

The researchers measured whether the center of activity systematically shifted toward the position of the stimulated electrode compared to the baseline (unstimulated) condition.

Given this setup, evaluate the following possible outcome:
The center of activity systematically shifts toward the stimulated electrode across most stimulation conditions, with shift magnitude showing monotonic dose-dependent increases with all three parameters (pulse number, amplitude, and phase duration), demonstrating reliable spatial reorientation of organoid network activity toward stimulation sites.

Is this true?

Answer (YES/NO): NO